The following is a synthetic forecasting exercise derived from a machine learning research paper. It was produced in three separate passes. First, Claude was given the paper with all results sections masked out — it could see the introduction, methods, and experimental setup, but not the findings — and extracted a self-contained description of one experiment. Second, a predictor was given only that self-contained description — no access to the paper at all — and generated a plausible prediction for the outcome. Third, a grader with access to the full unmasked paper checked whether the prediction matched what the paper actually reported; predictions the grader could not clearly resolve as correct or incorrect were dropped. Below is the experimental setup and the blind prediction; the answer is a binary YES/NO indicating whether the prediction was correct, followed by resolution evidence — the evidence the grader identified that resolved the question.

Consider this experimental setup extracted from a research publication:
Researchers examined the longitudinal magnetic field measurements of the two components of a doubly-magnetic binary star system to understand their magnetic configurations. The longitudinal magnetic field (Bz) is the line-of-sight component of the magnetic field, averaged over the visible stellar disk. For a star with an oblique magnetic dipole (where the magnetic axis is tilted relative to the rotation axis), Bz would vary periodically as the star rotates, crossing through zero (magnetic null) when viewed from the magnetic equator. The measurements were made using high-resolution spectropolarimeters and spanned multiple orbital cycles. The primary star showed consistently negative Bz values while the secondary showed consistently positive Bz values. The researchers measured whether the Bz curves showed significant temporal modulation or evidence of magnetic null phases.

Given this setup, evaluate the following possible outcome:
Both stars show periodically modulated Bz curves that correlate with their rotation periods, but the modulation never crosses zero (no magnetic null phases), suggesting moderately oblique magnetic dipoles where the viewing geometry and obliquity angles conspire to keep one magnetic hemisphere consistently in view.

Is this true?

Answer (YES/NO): NO